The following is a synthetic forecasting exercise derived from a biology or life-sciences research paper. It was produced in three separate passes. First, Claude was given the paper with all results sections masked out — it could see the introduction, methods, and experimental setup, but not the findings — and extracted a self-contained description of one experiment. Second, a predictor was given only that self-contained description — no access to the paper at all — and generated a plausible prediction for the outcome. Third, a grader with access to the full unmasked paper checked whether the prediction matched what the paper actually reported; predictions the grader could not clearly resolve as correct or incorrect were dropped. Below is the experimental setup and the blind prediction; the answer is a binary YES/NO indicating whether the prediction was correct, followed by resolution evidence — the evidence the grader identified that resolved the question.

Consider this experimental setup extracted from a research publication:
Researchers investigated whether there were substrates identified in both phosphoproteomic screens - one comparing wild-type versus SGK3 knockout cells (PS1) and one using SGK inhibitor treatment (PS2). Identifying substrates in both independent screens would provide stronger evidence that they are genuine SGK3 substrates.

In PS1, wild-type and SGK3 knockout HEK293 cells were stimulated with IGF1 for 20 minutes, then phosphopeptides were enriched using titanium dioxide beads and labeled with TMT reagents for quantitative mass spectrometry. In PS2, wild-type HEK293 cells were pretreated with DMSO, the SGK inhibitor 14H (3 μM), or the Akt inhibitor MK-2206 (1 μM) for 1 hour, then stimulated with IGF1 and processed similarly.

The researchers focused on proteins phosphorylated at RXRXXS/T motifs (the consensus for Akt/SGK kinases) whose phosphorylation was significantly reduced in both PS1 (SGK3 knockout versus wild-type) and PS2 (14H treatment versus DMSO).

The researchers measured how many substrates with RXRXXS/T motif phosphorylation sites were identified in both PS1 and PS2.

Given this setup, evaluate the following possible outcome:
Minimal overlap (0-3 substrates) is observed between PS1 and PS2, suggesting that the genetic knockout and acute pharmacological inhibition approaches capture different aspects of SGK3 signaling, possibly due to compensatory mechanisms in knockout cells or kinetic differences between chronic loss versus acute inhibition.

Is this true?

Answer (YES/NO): NO